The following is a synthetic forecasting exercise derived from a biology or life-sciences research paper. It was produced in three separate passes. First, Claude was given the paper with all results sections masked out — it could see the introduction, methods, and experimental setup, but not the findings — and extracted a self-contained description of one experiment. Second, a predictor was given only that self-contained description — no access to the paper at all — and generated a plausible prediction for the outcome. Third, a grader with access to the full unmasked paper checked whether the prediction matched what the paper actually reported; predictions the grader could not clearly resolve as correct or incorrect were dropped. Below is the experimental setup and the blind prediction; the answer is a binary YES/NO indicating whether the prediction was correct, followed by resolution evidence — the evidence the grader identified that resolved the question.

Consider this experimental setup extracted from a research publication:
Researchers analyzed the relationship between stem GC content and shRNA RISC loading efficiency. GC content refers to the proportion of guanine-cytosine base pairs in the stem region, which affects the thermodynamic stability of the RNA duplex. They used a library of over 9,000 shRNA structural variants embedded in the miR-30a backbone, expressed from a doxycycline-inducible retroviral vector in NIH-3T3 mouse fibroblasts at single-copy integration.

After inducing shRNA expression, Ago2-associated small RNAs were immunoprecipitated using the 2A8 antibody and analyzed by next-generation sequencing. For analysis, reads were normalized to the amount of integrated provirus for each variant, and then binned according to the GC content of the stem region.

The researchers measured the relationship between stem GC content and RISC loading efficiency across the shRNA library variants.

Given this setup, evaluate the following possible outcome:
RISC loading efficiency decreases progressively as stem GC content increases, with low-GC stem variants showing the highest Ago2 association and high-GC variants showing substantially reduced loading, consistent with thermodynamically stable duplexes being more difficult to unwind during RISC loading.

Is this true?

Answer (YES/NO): NO